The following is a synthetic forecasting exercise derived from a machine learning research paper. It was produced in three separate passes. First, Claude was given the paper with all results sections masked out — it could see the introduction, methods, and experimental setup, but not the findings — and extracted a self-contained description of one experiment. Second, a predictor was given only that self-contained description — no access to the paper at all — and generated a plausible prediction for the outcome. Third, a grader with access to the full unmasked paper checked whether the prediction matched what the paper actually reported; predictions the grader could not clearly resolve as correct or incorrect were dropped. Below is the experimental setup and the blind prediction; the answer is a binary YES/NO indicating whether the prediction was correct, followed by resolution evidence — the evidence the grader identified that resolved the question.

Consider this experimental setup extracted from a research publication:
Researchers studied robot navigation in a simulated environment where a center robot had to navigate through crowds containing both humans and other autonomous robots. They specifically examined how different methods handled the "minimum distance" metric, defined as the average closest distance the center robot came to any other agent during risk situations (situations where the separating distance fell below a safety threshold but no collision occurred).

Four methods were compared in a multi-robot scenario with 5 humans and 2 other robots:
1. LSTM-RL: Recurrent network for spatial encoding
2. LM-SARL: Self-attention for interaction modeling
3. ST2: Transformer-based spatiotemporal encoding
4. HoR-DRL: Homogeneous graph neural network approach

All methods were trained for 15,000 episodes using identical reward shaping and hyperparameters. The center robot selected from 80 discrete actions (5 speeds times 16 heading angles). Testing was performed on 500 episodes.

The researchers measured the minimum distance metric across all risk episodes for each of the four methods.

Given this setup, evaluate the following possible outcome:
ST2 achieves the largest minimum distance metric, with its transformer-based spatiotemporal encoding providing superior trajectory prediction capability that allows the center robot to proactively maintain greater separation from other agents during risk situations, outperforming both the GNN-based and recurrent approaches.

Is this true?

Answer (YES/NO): NO